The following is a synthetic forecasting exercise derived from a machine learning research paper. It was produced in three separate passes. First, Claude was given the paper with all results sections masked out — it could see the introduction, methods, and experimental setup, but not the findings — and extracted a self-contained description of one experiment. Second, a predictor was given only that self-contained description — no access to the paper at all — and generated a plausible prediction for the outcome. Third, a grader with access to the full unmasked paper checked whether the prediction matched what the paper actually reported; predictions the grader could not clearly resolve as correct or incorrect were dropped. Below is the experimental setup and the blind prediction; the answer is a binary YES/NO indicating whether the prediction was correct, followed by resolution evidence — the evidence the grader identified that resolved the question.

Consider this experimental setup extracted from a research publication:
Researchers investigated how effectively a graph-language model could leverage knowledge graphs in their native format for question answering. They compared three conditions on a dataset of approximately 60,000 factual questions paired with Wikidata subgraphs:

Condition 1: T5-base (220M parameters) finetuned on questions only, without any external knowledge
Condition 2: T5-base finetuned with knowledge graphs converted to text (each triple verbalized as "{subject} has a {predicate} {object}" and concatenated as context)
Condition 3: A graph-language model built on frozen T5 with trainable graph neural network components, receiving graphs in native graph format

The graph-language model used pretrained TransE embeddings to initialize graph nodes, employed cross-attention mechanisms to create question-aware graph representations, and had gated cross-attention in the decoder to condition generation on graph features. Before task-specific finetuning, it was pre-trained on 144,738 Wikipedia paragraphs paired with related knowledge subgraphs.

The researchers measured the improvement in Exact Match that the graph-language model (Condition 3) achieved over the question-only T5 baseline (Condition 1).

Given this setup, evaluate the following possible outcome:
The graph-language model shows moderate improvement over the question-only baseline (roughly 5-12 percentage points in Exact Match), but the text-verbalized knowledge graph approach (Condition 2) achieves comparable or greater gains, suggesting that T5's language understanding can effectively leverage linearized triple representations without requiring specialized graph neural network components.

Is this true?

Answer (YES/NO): NO